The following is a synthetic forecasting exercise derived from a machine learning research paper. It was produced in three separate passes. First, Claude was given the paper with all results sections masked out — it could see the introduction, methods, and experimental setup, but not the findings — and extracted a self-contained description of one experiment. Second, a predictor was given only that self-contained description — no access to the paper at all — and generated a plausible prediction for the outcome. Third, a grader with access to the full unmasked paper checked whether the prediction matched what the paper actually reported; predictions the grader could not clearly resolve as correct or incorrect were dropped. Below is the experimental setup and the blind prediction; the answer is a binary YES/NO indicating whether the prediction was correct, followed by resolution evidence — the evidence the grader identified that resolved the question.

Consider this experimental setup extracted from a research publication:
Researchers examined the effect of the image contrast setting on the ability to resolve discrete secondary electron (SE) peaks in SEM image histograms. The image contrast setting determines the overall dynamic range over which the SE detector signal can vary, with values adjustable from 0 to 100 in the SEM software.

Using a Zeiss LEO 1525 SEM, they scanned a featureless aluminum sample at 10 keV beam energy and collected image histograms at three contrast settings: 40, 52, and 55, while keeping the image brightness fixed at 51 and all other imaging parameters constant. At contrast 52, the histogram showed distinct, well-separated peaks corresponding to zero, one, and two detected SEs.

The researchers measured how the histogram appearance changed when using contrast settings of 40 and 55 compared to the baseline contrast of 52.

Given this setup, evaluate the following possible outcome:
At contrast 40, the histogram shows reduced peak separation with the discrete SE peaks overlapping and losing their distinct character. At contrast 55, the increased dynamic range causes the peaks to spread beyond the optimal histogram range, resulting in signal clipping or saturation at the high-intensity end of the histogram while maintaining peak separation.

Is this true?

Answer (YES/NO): NO